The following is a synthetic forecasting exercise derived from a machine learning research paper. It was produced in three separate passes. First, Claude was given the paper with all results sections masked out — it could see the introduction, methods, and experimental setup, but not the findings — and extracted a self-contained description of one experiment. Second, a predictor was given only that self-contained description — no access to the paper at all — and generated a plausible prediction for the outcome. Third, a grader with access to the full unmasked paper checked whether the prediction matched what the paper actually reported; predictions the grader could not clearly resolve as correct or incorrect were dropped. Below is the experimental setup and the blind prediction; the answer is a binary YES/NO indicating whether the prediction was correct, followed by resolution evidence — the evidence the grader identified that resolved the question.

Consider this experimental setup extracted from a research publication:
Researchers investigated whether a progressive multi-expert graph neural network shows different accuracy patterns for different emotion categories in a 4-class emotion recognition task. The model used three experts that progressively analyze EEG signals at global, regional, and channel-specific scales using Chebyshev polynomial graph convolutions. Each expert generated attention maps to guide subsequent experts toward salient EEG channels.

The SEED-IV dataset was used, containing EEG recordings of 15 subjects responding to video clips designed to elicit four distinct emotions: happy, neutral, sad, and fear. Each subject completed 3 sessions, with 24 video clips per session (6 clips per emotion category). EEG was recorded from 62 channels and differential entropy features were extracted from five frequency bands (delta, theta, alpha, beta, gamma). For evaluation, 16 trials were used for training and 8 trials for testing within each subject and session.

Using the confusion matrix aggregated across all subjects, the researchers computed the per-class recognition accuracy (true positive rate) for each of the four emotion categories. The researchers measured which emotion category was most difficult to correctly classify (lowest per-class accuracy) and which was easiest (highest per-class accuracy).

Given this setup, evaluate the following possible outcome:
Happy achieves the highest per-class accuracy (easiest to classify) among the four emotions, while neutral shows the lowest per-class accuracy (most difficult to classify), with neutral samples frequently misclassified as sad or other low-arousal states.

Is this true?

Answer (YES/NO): NO